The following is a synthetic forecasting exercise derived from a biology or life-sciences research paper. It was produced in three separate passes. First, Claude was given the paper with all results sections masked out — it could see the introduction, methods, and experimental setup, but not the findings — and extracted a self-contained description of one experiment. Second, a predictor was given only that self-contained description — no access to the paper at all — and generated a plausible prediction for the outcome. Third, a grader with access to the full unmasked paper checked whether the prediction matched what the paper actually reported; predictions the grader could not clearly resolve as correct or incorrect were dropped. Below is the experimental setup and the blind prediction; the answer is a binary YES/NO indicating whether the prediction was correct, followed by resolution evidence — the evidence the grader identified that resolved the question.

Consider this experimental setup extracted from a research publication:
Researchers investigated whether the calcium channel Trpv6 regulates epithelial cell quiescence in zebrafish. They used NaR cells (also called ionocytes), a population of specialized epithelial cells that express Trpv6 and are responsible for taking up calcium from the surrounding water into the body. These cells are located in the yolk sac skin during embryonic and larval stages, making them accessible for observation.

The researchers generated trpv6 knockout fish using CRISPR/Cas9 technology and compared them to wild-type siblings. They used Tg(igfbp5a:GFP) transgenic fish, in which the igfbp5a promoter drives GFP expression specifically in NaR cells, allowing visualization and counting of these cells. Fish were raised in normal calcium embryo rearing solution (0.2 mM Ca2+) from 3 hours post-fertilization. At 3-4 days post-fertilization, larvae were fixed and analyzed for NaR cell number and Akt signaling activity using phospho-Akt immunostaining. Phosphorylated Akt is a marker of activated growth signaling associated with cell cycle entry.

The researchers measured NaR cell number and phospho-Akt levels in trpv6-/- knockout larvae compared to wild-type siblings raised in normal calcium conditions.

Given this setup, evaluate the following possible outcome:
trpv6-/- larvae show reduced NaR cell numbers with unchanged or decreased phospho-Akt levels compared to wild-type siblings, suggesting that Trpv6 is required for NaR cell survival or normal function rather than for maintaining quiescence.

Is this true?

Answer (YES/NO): NO